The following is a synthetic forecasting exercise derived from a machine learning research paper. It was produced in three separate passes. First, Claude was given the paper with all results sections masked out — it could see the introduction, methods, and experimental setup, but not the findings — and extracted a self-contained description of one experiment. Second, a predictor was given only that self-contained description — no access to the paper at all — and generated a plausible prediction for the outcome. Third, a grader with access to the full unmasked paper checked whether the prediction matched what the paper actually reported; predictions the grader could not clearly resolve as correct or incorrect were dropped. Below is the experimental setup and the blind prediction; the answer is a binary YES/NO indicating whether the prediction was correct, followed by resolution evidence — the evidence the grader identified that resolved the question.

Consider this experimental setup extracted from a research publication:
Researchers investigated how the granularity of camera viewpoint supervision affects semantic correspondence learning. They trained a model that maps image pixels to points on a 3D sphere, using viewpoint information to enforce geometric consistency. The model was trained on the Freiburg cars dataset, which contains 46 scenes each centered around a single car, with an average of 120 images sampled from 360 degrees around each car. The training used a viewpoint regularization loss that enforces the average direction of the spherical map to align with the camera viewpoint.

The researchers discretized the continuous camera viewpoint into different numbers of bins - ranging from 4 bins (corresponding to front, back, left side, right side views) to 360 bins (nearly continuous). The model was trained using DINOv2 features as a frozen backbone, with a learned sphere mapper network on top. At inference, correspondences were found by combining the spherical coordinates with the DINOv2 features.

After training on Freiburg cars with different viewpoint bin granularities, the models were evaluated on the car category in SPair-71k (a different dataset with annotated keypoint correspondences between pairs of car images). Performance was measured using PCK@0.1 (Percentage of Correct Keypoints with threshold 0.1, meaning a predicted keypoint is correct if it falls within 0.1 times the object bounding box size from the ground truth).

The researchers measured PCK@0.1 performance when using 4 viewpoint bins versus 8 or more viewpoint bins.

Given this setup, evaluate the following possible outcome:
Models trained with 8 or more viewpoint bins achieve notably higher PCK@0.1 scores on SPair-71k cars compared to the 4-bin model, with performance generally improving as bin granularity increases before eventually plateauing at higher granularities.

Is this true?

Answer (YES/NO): NO